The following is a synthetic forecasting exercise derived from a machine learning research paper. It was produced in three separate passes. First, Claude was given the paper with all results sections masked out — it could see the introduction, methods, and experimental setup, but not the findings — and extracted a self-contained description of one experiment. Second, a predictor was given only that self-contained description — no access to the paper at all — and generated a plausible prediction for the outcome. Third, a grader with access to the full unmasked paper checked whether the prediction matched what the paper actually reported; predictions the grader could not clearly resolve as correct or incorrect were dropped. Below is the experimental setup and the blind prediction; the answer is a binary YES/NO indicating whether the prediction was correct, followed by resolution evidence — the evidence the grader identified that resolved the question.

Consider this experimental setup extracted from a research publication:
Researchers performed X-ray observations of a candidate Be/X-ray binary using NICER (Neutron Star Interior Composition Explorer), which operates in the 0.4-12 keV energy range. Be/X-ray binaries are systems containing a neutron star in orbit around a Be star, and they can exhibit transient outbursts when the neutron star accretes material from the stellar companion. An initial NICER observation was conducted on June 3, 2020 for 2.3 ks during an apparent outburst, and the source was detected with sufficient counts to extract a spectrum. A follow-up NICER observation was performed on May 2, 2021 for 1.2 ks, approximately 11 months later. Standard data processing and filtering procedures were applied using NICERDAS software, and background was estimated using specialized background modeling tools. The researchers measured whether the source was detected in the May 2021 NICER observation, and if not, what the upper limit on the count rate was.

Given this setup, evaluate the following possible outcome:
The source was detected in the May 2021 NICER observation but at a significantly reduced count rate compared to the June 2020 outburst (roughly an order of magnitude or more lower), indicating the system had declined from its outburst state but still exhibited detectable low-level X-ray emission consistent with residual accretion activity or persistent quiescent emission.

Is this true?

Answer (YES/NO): NO